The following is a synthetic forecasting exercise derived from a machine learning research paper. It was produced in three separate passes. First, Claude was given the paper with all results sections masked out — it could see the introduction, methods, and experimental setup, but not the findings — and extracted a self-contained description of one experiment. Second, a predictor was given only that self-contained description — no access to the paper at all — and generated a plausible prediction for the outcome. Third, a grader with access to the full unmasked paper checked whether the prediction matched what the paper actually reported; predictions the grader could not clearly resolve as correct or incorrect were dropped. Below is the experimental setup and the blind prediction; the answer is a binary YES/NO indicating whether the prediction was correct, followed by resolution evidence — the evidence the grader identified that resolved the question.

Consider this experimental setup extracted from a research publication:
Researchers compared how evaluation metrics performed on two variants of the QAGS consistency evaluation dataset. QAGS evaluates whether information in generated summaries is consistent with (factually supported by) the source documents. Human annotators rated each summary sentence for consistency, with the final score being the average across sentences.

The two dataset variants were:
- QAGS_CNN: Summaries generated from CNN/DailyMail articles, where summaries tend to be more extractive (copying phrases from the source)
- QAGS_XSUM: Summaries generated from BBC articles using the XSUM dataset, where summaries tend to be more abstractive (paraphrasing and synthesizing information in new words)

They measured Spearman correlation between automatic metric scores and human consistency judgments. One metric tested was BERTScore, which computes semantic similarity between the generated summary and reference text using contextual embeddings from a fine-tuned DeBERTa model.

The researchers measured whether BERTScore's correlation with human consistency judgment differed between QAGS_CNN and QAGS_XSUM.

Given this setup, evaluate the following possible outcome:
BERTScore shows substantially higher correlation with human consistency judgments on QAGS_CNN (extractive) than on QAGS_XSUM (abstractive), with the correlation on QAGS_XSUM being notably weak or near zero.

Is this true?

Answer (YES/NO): YES